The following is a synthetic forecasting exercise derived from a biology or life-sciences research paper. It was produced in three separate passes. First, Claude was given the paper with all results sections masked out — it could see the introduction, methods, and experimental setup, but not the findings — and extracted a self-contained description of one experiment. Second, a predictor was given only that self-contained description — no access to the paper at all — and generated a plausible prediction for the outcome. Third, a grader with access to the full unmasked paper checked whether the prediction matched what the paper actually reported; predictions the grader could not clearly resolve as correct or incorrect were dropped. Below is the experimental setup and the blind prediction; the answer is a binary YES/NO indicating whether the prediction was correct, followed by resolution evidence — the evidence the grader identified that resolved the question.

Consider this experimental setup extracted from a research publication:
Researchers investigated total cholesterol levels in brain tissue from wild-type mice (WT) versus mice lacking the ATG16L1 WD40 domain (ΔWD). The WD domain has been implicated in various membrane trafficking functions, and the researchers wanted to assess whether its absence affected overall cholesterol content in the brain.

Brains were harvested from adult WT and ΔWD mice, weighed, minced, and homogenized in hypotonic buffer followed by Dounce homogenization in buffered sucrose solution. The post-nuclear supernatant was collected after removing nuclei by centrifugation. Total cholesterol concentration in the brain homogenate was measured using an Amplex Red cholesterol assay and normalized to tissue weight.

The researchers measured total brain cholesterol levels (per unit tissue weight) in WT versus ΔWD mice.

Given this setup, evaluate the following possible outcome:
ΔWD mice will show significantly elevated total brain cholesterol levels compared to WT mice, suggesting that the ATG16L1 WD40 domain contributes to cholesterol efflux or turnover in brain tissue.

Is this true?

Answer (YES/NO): YES